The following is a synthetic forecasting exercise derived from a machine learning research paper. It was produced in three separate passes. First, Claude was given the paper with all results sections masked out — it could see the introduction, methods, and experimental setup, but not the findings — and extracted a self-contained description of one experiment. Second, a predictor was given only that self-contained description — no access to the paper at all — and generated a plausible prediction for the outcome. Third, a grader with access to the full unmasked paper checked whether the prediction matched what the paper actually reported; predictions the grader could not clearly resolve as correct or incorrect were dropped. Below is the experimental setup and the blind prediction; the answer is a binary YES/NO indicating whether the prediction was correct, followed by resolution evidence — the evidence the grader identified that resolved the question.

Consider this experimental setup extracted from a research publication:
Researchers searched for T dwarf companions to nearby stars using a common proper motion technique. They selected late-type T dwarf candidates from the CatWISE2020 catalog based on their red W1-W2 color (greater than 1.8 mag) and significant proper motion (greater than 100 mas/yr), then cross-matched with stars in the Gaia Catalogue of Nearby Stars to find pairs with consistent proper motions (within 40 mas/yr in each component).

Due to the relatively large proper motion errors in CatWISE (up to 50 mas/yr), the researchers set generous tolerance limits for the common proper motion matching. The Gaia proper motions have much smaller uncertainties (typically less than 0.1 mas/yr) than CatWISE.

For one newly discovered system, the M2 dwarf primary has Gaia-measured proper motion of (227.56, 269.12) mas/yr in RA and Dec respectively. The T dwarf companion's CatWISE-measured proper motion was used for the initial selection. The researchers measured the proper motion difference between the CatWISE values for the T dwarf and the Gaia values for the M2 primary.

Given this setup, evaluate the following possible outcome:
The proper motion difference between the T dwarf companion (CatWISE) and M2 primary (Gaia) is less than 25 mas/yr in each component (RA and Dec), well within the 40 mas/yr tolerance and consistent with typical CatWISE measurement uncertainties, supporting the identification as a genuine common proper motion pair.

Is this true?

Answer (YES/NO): YES